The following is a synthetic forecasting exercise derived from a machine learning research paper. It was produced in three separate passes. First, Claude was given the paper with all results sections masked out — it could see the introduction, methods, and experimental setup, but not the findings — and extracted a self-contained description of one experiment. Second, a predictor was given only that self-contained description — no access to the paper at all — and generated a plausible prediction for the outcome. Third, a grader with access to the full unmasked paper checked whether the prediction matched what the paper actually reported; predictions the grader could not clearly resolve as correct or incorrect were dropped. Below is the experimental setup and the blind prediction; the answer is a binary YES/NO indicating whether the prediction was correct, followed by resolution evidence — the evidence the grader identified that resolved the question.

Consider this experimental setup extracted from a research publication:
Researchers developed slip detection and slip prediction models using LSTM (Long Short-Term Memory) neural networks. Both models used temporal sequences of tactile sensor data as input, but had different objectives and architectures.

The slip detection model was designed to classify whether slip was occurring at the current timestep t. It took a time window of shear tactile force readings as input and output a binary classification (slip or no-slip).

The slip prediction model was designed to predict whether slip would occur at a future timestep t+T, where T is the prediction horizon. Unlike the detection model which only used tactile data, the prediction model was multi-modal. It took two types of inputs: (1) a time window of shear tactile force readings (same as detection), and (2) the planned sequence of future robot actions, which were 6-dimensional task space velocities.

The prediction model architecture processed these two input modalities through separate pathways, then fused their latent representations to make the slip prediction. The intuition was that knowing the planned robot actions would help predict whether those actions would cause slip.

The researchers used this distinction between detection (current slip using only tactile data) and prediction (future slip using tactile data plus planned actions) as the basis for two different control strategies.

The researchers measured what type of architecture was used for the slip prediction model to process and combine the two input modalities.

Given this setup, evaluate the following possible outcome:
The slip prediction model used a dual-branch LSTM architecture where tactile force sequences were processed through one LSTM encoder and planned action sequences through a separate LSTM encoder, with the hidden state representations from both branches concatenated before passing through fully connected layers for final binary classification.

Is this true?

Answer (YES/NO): NO